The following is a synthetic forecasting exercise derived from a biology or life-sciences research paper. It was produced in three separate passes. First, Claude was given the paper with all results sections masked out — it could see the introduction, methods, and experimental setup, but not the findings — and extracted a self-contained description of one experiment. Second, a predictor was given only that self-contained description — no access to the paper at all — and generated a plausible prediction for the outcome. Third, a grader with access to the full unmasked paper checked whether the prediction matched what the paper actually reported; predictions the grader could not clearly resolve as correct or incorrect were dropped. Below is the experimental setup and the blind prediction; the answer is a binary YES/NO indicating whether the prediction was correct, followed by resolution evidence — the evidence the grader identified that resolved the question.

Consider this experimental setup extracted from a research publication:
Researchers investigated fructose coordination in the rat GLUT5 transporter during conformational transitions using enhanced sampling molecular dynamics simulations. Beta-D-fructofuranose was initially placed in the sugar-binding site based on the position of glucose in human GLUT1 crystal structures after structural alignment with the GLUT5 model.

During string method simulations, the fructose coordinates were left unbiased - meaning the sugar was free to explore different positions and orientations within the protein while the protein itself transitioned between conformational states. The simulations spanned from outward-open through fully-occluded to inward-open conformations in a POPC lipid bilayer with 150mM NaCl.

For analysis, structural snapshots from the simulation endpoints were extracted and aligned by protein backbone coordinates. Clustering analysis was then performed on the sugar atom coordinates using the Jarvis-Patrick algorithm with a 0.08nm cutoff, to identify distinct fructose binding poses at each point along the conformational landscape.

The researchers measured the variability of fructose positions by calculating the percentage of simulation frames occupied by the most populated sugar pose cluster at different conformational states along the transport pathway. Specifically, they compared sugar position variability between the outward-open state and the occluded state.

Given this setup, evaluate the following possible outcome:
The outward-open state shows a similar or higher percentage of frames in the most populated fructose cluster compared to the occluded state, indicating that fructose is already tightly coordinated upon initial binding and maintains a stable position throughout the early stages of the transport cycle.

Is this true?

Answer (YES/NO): NO